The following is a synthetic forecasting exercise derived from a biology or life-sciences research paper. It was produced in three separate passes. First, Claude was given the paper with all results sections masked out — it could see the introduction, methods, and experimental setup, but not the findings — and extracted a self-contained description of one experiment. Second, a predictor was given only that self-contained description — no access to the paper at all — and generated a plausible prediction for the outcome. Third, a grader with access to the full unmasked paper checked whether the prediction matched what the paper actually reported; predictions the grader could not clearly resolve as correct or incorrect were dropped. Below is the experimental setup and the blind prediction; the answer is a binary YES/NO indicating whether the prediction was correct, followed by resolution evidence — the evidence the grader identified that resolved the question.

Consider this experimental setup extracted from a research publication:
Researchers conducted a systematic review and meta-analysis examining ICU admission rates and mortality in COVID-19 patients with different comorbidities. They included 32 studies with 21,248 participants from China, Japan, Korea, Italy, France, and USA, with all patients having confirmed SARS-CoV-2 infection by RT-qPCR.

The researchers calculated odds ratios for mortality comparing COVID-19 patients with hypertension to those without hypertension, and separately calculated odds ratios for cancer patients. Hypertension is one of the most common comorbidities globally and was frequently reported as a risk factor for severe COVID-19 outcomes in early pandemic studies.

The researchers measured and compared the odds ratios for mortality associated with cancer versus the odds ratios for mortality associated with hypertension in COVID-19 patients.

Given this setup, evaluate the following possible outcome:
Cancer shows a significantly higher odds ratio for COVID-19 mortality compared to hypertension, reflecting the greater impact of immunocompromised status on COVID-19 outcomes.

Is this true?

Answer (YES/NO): NO